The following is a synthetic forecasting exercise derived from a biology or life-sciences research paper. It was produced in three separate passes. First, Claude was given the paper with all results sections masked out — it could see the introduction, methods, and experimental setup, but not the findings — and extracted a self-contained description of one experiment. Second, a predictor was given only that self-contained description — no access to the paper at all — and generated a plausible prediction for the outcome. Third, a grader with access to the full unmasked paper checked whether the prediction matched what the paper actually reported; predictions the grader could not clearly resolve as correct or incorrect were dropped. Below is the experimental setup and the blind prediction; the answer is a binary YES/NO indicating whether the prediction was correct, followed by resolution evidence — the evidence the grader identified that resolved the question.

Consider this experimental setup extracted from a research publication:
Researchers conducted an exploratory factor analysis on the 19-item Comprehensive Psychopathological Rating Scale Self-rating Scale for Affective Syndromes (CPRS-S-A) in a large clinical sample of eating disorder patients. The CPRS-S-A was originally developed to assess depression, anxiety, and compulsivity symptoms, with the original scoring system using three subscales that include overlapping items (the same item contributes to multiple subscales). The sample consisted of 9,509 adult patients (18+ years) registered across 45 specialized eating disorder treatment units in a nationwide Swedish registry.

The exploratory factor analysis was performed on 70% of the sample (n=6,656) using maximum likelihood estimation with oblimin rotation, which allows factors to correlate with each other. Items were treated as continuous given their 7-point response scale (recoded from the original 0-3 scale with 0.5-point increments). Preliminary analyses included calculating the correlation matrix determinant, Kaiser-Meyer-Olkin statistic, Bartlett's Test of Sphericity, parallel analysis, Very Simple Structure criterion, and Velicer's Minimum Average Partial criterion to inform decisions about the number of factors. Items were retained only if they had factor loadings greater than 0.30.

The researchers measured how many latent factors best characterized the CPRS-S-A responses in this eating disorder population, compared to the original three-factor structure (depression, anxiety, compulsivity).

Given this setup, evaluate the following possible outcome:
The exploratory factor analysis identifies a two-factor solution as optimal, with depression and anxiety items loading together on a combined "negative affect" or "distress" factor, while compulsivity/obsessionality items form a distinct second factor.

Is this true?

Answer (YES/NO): NO